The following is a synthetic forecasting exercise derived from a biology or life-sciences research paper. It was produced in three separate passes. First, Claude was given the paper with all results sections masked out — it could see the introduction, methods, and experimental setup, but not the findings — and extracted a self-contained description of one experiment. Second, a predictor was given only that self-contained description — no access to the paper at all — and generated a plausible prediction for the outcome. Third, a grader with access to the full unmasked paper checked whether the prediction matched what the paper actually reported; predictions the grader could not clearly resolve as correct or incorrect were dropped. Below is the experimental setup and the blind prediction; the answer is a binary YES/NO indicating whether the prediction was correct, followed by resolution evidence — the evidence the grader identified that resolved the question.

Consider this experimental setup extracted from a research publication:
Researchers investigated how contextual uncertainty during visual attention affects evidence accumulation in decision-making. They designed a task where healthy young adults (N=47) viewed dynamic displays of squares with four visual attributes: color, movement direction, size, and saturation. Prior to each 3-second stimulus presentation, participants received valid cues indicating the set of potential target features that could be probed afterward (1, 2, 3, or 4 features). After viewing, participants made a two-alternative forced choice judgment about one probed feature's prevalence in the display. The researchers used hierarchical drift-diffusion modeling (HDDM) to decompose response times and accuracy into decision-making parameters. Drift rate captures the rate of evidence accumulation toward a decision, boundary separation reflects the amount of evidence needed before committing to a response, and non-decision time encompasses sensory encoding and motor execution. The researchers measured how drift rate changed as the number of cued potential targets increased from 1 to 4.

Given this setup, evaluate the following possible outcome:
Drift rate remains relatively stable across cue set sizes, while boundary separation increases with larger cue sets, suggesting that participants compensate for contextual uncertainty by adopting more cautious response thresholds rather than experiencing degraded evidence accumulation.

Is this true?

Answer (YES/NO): NO